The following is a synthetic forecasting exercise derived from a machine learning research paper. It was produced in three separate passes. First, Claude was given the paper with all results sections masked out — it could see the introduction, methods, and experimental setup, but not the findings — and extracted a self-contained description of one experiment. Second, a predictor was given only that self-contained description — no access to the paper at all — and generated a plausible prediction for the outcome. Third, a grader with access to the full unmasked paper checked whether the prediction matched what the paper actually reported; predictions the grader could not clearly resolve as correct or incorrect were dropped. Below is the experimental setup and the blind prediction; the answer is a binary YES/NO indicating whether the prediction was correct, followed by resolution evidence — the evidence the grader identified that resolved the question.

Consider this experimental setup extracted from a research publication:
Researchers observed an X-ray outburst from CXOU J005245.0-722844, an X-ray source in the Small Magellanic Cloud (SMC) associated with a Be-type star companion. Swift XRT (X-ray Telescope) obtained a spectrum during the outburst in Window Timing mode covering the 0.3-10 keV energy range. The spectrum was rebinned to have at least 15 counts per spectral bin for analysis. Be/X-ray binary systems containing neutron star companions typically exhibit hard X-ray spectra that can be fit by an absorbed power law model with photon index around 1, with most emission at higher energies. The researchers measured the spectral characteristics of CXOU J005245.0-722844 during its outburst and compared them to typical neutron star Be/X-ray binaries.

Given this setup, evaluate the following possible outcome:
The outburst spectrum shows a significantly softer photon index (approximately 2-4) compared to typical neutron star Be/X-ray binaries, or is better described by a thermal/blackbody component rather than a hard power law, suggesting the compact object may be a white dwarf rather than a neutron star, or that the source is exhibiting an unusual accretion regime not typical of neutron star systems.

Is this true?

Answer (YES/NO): YES